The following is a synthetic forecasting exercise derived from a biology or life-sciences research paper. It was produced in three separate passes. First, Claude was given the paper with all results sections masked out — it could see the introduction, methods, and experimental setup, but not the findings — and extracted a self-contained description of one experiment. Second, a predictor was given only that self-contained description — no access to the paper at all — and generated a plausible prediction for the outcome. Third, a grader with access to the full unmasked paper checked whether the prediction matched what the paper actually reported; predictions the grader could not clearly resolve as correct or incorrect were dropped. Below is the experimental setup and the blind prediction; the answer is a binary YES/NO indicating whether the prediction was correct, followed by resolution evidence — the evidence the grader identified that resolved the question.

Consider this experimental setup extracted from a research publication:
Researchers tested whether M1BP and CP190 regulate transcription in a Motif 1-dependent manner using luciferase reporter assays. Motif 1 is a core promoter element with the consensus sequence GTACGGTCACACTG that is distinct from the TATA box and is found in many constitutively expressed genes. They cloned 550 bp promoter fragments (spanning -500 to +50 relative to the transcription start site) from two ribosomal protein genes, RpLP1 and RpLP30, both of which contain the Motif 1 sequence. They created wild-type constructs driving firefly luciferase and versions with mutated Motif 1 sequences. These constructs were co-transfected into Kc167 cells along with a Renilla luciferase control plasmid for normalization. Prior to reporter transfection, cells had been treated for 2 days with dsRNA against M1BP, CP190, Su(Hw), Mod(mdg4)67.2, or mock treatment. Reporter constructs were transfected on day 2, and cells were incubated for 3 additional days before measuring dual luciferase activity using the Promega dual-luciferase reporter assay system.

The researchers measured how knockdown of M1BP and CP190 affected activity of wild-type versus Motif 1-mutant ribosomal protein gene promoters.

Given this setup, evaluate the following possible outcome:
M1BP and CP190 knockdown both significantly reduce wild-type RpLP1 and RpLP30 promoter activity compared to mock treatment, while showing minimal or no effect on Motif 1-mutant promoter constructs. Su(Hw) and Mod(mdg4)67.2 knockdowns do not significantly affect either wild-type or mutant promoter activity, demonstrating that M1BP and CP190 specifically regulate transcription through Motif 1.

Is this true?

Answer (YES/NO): NO